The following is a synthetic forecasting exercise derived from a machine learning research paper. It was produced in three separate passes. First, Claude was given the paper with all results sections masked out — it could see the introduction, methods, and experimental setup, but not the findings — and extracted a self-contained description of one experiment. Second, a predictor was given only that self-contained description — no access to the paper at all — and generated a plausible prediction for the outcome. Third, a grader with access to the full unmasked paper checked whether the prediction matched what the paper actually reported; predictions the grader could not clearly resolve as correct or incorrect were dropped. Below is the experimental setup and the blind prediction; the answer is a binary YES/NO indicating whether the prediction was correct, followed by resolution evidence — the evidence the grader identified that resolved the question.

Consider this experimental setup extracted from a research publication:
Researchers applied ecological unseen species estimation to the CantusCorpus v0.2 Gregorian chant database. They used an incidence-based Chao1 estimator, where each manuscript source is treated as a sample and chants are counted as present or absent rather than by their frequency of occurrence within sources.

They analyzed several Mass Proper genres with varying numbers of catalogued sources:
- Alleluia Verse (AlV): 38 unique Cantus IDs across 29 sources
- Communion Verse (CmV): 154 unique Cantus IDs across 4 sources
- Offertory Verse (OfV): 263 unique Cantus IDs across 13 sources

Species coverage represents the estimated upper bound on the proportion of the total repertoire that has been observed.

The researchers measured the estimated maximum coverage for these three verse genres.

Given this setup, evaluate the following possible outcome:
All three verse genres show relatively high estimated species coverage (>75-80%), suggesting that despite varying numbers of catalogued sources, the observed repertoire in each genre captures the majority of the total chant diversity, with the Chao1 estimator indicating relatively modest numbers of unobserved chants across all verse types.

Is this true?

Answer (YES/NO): NO